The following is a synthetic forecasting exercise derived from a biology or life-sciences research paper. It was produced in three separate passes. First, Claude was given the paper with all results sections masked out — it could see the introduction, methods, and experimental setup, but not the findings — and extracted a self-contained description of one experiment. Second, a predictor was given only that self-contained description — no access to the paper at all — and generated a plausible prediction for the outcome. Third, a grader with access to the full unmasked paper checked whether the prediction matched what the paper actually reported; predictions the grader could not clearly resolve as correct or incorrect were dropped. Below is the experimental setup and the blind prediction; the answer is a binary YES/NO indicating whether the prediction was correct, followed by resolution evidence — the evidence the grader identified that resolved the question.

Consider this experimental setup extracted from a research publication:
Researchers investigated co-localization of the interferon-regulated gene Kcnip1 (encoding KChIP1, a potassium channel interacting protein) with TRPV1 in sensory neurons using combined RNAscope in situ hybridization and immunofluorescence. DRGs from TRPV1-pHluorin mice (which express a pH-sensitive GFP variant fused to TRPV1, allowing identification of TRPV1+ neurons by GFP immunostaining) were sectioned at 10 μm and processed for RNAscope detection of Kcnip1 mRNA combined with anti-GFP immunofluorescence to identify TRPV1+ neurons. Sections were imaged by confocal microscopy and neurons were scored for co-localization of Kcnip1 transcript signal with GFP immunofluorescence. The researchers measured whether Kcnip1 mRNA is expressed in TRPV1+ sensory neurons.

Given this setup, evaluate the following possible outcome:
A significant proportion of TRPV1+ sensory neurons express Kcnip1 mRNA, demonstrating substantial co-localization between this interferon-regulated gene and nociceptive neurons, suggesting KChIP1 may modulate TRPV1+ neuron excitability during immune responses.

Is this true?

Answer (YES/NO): YES